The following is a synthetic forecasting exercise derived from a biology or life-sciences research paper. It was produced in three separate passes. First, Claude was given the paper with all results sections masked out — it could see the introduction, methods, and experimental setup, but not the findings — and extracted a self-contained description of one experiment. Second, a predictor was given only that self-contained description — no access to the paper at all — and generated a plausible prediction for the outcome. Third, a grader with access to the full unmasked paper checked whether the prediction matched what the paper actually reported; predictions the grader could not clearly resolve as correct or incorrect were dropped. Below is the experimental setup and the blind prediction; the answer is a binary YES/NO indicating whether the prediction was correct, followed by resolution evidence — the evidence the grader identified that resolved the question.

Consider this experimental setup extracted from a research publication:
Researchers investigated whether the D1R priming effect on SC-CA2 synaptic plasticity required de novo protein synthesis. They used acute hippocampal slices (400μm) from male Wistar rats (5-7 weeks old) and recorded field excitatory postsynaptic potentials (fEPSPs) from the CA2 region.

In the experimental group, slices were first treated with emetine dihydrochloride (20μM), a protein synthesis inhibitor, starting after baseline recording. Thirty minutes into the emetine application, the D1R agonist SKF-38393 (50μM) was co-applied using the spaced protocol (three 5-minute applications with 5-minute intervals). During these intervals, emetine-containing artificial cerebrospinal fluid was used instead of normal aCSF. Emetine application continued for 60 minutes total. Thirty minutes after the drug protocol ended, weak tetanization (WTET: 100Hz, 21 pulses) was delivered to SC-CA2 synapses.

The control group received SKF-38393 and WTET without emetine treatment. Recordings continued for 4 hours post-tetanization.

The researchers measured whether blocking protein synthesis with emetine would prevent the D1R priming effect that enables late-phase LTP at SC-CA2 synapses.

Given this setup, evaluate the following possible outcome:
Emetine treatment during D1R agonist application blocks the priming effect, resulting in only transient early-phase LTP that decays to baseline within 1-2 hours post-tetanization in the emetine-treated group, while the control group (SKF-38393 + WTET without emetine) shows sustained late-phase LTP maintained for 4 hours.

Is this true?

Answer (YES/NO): NO